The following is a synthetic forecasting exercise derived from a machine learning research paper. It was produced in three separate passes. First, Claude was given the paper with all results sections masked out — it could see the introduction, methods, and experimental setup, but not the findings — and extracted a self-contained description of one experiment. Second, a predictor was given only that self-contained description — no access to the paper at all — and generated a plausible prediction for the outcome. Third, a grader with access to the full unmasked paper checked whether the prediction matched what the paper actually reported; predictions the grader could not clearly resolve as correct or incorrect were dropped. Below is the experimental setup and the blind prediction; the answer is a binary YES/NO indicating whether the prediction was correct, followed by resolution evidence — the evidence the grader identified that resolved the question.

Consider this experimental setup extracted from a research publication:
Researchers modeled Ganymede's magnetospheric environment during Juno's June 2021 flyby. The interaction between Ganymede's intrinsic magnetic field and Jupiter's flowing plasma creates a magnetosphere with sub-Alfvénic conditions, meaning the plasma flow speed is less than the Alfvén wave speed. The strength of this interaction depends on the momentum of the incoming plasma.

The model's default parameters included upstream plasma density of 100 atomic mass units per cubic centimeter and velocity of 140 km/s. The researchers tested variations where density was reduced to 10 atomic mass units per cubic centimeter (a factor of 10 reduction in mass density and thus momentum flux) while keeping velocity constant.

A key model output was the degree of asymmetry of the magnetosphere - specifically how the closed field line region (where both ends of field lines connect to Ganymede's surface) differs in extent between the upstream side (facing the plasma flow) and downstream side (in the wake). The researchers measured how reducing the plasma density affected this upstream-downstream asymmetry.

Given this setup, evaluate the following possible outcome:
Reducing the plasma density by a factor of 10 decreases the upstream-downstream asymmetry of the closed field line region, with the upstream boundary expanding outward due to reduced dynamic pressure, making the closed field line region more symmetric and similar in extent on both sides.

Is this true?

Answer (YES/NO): YES